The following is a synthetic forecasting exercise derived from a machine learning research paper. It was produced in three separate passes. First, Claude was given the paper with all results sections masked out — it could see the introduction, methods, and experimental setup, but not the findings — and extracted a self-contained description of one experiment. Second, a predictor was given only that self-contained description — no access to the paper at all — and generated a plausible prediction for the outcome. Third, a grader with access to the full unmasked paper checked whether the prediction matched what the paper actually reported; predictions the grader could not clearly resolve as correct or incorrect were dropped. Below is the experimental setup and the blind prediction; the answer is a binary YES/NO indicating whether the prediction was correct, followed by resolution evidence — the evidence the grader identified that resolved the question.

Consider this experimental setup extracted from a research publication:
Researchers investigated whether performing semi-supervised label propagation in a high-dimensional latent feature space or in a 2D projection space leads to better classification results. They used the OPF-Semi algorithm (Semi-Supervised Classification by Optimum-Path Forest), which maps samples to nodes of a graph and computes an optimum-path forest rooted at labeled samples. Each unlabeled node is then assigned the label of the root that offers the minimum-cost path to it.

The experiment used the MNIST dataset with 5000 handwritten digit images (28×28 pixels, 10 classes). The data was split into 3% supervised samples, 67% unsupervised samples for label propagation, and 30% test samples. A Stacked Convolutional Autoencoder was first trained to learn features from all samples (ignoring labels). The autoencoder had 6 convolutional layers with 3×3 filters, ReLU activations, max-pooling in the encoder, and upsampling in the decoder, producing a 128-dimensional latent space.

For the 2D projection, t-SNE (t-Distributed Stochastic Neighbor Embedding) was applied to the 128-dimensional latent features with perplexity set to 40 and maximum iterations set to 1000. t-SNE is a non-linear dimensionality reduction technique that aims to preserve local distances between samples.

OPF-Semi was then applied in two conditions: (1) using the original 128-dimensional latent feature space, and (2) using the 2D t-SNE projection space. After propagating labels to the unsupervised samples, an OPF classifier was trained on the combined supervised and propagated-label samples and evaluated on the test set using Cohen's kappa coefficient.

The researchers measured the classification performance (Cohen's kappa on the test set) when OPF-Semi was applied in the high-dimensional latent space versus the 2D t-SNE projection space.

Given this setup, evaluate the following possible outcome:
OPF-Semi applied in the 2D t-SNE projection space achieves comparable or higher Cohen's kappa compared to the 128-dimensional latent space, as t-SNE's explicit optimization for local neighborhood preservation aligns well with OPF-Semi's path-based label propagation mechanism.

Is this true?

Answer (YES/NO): YES